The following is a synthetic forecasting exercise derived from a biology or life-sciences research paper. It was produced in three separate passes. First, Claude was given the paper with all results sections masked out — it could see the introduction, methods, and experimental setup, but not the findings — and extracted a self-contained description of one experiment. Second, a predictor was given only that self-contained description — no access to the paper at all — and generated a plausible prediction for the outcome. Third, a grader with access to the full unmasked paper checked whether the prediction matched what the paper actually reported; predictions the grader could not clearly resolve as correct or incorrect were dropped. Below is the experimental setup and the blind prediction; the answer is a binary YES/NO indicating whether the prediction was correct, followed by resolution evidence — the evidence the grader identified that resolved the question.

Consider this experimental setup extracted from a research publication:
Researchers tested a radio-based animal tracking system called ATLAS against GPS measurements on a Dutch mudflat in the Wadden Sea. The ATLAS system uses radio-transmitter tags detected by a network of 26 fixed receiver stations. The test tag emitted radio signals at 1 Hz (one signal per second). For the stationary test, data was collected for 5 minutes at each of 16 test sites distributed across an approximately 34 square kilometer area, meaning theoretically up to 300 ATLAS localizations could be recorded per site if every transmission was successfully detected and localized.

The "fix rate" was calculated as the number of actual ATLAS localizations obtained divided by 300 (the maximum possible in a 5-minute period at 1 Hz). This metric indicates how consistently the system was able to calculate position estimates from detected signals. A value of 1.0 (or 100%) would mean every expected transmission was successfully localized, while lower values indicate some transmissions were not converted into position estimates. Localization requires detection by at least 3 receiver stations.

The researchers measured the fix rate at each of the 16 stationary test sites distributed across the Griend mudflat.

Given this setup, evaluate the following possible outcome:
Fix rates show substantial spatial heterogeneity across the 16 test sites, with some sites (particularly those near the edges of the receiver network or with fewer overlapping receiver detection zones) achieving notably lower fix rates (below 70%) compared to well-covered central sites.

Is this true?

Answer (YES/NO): NO